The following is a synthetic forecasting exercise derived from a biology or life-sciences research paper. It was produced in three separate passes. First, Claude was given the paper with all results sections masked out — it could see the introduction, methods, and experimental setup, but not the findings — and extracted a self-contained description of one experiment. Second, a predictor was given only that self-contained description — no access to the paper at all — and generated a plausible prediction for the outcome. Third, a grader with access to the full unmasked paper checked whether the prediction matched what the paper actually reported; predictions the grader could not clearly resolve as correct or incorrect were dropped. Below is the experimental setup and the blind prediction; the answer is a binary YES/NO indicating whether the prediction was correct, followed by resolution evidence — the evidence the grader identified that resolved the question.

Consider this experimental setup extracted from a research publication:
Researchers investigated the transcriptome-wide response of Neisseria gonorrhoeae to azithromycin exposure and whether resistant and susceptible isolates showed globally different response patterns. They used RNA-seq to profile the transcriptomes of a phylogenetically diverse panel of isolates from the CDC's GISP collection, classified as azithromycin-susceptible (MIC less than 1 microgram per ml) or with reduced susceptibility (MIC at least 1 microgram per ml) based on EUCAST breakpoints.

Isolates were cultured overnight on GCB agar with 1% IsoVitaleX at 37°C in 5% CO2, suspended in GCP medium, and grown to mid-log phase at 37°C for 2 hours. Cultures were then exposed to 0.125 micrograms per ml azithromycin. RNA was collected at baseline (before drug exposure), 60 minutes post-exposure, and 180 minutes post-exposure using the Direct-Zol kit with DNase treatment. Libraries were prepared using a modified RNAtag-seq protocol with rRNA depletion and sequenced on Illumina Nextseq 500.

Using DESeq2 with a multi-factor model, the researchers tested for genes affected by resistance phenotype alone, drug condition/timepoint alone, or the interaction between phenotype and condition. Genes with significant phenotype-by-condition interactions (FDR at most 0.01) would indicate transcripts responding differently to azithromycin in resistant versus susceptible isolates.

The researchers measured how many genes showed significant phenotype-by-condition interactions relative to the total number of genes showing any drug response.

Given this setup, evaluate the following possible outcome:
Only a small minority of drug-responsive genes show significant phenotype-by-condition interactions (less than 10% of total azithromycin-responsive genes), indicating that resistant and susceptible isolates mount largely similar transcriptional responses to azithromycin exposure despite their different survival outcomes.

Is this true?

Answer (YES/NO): NO